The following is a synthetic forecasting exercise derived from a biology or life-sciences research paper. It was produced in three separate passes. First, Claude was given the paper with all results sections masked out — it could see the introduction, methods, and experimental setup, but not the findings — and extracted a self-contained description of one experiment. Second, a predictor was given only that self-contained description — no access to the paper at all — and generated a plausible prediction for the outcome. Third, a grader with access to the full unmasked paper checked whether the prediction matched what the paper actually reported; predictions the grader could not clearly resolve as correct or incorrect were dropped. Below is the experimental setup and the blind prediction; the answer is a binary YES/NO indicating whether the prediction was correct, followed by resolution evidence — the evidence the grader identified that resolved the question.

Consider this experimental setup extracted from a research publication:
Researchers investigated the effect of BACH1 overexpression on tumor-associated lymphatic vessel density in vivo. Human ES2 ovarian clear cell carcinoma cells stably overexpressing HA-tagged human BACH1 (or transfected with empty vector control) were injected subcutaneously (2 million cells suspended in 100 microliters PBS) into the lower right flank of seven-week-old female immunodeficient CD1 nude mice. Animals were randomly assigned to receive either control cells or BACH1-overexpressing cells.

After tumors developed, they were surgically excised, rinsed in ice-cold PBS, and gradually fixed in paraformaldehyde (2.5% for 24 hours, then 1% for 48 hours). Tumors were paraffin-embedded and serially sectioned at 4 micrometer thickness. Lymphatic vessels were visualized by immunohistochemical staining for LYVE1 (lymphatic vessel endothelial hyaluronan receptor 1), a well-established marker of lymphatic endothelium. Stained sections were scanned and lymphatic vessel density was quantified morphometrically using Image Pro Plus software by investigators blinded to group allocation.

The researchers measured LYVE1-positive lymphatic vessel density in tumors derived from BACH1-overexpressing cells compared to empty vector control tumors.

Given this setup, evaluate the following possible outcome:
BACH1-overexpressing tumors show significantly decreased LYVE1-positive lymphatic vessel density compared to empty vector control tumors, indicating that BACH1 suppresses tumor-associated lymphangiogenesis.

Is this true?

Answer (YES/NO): NO